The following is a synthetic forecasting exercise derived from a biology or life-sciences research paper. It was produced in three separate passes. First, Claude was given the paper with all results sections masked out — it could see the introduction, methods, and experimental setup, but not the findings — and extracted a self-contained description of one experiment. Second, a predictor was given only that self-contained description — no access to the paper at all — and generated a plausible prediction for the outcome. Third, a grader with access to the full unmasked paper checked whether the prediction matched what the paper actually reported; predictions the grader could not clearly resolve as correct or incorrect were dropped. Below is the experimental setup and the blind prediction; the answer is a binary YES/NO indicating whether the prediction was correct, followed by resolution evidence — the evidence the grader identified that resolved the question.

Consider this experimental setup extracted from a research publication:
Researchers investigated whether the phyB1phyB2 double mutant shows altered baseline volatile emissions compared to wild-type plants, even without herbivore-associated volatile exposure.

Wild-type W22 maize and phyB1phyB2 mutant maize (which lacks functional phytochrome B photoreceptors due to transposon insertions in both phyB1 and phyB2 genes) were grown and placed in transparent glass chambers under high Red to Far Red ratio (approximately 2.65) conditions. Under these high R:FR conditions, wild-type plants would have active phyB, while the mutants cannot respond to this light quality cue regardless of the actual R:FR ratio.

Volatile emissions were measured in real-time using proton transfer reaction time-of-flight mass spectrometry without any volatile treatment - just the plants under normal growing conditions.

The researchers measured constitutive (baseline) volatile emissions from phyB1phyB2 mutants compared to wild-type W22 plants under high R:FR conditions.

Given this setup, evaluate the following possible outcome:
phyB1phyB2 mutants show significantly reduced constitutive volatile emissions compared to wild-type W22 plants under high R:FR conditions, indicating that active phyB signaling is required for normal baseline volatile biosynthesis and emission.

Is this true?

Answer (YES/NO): YES